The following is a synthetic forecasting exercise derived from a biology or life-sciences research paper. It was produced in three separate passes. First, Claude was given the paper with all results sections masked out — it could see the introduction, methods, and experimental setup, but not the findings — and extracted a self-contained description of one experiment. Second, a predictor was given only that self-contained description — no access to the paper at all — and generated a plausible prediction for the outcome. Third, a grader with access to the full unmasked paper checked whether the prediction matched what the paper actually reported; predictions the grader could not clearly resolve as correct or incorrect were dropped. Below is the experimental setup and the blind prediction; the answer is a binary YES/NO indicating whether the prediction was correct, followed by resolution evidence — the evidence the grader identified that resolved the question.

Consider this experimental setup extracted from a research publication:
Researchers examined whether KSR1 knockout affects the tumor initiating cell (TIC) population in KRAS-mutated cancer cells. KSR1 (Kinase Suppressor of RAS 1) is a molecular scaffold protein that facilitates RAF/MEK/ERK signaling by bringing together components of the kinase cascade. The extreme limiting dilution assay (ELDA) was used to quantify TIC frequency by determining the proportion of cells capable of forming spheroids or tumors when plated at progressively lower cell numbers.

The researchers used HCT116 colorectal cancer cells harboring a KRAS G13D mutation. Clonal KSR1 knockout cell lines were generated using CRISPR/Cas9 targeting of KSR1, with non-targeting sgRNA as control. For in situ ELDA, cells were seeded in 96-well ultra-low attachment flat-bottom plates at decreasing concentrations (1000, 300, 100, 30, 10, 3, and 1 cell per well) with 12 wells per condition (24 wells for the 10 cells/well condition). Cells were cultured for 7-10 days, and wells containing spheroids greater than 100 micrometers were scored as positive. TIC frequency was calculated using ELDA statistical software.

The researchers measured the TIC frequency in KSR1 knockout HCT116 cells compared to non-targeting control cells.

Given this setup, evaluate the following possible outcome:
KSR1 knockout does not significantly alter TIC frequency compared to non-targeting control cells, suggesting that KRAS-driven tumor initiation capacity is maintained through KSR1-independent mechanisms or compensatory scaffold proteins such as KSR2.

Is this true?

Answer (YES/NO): NO